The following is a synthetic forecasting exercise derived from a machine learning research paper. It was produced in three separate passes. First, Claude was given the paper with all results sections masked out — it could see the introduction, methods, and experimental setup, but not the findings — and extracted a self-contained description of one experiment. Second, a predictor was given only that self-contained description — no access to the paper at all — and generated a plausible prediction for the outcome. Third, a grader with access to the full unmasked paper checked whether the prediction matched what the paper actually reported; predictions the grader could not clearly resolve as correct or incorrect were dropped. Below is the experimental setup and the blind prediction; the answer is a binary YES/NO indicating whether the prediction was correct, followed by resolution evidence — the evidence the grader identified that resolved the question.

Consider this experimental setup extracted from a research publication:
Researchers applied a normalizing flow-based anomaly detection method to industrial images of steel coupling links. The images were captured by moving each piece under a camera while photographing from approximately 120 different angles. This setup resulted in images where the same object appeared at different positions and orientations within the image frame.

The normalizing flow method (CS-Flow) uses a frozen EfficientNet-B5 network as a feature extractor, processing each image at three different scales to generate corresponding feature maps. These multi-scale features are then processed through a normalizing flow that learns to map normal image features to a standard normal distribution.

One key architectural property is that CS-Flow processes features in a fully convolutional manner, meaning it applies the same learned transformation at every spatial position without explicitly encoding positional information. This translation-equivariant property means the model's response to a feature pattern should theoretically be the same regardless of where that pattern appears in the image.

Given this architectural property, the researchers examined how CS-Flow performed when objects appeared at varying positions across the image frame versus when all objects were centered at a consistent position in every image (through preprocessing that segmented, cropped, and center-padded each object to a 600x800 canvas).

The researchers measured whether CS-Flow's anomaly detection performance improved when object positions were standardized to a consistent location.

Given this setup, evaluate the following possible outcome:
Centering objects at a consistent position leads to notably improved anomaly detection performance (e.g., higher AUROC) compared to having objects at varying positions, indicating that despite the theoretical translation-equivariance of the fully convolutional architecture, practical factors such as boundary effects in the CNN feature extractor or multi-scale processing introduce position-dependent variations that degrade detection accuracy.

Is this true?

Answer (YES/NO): NO